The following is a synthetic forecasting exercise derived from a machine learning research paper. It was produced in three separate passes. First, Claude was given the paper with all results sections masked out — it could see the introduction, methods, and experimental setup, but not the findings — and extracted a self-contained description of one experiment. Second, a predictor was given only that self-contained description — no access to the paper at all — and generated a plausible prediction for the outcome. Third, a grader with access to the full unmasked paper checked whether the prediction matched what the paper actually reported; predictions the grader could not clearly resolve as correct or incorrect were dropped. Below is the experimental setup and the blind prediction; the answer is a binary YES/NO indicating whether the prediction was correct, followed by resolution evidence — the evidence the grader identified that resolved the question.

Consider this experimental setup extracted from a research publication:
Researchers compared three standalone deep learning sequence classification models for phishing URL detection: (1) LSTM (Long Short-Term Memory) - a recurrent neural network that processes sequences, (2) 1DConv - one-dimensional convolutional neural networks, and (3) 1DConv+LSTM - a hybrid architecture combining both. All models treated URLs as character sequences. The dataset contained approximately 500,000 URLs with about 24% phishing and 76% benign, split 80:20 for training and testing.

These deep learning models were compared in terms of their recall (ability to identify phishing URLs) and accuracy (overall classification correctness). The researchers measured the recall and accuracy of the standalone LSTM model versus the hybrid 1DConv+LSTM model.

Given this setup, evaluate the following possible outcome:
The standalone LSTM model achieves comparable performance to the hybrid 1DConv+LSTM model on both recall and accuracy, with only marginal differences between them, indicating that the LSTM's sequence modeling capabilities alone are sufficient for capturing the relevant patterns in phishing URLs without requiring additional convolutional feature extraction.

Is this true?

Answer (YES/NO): NO